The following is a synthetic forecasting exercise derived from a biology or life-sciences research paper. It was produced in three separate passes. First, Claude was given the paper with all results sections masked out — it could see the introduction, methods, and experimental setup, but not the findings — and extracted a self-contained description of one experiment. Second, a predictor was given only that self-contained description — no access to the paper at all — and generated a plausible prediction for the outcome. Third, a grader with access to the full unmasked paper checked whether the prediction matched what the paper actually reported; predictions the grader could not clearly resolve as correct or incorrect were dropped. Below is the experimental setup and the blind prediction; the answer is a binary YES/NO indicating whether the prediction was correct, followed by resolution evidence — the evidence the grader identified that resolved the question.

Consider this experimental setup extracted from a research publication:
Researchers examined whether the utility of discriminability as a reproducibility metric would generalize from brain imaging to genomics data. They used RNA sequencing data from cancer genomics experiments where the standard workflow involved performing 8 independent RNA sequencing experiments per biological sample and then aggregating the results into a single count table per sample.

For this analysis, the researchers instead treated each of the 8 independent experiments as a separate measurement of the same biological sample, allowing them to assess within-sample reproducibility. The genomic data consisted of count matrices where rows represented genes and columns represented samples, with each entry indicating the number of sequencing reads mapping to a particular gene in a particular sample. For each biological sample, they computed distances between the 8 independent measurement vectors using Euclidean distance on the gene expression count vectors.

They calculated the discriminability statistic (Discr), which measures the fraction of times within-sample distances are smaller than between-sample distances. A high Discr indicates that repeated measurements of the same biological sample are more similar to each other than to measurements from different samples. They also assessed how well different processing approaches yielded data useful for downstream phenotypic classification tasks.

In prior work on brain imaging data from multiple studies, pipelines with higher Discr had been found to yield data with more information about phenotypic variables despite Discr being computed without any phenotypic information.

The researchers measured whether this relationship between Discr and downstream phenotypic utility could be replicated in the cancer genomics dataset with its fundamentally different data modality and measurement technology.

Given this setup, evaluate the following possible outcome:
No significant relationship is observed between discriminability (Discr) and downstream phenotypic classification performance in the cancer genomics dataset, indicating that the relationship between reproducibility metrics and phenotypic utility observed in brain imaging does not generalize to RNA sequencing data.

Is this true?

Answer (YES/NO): NO